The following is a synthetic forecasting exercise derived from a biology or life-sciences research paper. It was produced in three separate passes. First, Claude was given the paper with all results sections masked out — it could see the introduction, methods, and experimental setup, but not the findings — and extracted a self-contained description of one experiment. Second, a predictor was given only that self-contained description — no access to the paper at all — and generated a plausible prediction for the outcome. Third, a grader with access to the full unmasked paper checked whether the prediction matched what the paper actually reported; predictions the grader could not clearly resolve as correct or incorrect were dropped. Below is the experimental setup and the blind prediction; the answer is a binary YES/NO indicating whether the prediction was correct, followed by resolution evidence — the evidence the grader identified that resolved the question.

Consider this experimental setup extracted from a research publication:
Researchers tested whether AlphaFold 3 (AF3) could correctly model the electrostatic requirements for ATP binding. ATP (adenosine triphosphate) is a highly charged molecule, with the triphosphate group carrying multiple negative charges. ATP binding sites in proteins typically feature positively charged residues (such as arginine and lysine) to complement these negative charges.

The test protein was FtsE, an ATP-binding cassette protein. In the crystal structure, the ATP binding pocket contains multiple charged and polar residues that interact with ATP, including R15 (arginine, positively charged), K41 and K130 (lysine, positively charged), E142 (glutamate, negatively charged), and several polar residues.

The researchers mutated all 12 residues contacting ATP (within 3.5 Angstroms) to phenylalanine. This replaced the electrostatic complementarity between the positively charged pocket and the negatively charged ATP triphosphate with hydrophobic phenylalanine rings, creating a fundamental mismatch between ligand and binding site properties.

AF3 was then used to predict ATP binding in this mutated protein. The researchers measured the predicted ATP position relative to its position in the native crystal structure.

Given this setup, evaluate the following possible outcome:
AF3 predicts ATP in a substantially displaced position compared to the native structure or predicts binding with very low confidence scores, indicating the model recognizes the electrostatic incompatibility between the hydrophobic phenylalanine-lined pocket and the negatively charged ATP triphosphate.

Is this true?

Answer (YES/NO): NO